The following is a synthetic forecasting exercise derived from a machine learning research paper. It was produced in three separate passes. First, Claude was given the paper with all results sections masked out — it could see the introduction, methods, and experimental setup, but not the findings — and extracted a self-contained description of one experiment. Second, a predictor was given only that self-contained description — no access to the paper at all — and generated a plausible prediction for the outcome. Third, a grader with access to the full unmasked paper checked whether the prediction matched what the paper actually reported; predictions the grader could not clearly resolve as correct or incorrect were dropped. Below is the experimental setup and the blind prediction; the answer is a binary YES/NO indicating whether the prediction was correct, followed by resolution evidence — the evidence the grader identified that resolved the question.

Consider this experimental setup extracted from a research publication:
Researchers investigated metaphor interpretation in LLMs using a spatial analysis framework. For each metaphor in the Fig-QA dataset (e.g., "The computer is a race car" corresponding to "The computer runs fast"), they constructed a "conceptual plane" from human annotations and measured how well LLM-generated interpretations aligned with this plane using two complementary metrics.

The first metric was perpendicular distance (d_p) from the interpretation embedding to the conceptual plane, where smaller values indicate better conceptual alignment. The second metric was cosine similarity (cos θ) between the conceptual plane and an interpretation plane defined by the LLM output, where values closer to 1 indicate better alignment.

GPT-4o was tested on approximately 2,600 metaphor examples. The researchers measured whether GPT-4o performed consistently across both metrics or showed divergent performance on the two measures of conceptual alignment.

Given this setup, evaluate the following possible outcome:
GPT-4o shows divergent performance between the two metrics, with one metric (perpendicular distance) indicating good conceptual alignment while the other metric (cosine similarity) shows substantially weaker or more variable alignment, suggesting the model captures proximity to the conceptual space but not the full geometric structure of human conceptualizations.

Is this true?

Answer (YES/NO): YES